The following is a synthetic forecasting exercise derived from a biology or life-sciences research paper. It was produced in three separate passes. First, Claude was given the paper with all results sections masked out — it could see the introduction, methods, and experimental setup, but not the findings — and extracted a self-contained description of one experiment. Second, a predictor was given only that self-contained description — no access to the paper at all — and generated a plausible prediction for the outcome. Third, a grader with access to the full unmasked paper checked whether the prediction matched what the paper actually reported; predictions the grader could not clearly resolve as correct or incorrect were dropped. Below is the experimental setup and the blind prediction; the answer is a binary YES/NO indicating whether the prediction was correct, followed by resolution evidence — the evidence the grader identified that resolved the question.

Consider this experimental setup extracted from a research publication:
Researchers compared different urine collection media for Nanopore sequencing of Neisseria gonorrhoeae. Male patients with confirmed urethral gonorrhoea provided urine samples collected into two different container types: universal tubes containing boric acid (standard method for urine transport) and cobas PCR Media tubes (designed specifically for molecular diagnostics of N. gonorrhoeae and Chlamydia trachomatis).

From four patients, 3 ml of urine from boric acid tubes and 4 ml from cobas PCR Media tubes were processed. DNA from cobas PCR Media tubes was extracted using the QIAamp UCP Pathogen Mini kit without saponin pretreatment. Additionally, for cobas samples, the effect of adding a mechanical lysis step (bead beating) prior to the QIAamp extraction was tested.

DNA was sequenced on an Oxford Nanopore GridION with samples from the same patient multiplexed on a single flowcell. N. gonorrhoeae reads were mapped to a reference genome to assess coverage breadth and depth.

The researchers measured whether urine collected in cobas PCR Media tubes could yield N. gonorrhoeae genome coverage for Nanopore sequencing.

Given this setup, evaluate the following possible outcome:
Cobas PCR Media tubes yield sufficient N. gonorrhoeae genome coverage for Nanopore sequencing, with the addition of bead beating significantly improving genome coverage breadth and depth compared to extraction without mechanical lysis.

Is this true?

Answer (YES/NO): NO